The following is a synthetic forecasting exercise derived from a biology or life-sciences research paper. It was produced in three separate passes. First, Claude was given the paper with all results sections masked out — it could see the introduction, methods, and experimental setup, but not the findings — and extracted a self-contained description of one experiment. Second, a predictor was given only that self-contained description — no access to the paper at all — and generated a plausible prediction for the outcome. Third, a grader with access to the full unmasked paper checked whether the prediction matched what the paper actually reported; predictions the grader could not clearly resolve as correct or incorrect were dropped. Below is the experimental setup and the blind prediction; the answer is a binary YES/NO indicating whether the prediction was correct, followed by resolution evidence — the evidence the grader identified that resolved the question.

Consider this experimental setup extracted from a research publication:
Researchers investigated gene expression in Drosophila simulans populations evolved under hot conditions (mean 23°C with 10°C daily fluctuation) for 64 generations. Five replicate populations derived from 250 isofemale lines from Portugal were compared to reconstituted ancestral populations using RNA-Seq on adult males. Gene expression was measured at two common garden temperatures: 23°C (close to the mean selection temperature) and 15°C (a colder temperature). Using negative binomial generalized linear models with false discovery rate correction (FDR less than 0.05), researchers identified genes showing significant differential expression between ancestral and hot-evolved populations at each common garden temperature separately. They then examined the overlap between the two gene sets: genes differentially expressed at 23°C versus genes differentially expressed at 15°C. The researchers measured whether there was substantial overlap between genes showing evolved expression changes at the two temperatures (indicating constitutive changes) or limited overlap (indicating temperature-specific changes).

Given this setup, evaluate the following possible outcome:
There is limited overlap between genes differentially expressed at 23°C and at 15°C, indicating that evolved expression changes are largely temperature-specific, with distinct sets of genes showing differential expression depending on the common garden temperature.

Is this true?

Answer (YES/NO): YES